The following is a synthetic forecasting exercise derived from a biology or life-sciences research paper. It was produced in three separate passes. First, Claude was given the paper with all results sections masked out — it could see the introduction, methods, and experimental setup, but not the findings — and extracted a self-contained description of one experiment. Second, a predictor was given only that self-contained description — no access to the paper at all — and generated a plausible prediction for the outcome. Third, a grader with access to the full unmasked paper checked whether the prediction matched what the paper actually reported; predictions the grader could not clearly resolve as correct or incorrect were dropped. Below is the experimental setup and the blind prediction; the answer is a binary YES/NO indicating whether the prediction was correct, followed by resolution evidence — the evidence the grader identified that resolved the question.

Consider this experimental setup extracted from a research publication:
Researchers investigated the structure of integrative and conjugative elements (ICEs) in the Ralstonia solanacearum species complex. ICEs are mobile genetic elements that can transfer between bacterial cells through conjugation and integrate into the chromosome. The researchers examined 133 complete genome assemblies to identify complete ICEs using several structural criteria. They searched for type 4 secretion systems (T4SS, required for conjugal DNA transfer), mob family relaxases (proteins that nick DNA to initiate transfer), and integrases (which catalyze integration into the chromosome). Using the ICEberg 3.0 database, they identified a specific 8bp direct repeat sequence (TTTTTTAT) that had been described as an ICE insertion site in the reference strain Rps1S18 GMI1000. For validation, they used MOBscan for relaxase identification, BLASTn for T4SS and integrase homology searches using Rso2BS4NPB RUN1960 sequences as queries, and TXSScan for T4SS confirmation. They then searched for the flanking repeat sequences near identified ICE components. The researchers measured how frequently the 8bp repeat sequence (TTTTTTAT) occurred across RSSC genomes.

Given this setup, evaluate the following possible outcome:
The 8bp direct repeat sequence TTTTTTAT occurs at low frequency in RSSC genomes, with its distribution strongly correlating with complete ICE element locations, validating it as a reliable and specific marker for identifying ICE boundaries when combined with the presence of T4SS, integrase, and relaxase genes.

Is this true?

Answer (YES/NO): NO